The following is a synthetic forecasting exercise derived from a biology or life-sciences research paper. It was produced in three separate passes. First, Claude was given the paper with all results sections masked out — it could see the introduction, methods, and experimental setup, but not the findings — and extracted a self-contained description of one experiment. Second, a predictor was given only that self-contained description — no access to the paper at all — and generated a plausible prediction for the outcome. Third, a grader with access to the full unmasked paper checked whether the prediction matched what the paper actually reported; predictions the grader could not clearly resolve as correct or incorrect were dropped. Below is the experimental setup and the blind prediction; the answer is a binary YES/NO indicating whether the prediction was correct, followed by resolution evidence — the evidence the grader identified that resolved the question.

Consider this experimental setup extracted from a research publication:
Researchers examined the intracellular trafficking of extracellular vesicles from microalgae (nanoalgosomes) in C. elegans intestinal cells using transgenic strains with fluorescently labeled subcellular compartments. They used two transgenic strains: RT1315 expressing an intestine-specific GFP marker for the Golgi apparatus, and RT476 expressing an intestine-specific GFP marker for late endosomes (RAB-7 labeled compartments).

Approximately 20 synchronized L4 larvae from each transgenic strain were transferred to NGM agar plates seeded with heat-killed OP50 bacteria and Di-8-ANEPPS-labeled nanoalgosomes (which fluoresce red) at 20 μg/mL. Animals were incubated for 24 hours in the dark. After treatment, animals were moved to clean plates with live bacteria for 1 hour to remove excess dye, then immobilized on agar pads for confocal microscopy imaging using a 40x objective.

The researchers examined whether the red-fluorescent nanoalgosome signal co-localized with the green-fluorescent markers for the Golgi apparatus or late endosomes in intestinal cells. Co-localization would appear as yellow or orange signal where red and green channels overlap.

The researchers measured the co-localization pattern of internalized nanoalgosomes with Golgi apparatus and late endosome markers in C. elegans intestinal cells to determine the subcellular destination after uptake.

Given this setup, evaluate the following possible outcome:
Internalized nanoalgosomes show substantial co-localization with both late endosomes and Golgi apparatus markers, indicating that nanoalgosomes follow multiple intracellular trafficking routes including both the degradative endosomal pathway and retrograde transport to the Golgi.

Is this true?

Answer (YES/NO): NO